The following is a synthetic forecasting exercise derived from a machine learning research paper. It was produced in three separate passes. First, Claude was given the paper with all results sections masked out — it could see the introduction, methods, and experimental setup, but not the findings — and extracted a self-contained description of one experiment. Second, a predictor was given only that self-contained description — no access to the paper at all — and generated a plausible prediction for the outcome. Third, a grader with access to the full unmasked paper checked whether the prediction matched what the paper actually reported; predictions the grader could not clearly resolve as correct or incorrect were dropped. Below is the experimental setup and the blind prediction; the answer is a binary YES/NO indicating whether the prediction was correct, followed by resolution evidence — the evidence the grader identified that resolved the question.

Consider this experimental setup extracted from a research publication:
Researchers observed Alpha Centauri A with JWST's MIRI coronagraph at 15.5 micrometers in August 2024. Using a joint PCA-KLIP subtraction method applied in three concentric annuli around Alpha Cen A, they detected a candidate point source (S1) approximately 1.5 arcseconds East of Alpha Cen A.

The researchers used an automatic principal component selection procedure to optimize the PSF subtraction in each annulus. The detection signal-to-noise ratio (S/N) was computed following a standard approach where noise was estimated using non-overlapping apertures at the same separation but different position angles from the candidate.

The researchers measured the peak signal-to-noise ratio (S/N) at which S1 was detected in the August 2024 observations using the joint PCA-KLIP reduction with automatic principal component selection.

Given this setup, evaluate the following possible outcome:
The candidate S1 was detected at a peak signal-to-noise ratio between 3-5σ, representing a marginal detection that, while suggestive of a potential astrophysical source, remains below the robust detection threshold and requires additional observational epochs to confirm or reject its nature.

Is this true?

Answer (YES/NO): YES